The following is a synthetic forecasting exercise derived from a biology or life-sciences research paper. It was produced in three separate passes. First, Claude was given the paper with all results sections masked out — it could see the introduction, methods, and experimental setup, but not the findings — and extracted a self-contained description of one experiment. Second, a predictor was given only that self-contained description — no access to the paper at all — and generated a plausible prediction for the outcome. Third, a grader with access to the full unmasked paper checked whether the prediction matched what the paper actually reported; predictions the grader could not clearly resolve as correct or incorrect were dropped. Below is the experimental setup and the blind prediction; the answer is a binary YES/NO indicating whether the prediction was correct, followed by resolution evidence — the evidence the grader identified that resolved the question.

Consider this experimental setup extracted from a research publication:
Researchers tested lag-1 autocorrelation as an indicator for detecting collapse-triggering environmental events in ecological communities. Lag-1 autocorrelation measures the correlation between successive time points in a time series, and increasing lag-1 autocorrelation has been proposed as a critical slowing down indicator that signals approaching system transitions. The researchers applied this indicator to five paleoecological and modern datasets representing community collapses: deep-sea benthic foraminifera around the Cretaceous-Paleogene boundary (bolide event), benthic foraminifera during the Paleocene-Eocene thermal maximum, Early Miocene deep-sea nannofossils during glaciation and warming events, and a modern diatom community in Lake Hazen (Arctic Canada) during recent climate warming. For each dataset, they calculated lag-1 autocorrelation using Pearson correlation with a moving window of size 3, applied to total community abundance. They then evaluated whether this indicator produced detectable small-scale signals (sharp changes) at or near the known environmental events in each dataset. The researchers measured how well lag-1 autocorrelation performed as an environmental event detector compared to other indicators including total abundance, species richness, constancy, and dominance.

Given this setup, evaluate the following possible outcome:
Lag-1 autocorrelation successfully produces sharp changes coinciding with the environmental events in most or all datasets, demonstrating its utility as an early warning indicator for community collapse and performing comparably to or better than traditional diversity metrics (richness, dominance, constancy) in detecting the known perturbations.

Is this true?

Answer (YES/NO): NO